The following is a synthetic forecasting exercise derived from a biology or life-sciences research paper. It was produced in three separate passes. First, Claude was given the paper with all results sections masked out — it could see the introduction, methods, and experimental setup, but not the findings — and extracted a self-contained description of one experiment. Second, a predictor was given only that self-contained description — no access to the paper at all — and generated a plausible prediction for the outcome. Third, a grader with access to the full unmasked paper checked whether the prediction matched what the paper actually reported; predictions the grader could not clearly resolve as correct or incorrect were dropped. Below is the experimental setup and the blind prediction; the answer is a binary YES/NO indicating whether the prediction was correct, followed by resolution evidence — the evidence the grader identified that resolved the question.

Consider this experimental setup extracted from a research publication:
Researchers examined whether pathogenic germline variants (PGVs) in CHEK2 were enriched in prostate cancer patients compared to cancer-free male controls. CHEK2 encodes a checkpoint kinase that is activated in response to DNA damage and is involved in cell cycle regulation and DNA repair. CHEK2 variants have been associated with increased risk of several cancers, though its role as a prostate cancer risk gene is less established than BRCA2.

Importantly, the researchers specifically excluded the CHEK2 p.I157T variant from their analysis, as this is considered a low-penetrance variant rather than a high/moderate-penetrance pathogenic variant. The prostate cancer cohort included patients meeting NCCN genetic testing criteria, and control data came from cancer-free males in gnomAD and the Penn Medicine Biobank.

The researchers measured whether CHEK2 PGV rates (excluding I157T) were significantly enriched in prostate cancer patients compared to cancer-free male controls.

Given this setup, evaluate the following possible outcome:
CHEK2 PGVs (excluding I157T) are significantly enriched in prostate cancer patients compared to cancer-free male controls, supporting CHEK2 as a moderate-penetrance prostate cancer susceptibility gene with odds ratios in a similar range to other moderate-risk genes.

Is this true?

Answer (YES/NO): YES